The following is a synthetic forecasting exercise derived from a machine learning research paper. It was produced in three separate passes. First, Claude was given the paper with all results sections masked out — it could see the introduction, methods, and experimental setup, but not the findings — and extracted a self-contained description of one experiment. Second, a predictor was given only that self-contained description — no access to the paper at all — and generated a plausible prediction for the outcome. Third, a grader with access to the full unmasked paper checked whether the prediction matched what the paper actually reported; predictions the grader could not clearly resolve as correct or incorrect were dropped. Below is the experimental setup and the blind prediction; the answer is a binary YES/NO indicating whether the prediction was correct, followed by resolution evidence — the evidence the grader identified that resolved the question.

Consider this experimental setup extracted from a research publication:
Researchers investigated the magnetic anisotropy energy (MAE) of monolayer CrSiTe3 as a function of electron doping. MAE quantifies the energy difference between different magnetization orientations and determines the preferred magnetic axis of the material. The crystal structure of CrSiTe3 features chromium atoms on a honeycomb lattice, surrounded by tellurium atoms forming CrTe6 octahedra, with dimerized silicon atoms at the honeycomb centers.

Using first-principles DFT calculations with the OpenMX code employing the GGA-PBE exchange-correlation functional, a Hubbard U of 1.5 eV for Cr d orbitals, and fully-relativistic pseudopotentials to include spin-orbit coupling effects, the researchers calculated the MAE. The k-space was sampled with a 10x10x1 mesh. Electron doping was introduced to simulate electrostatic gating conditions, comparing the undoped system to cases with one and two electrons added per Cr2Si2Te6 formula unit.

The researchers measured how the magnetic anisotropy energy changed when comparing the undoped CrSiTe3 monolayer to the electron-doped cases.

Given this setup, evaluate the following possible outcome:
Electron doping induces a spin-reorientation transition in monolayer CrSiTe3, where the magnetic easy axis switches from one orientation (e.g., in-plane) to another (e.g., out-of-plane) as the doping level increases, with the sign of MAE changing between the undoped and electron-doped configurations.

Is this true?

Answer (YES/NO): NO